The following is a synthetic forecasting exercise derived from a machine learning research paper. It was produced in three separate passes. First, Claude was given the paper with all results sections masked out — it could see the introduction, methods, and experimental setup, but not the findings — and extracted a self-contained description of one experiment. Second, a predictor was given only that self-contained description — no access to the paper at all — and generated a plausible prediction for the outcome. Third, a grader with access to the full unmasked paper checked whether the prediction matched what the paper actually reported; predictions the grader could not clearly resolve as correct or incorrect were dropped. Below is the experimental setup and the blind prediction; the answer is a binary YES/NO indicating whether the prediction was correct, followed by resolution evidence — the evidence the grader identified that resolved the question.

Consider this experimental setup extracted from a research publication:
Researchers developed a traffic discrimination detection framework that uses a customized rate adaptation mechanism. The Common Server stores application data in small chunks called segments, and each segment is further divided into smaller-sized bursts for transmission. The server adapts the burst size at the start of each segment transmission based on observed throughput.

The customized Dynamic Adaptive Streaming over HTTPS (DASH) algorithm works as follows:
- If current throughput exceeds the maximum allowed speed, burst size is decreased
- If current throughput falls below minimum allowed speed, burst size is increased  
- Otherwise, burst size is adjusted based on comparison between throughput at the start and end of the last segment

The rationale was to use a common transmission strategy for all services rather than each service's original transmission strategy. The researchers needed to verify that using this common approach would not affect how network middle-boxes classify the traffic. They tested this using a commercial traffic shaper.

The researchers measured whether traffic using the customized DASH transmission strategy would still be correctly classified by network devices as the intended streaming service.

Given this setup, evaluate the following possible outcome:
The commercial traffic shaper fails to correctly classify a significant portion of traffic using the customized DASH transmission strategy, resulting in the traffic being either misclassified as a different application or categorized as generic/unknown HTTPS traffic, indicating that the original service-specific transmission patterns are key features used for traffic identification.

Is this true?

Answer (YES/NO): NO